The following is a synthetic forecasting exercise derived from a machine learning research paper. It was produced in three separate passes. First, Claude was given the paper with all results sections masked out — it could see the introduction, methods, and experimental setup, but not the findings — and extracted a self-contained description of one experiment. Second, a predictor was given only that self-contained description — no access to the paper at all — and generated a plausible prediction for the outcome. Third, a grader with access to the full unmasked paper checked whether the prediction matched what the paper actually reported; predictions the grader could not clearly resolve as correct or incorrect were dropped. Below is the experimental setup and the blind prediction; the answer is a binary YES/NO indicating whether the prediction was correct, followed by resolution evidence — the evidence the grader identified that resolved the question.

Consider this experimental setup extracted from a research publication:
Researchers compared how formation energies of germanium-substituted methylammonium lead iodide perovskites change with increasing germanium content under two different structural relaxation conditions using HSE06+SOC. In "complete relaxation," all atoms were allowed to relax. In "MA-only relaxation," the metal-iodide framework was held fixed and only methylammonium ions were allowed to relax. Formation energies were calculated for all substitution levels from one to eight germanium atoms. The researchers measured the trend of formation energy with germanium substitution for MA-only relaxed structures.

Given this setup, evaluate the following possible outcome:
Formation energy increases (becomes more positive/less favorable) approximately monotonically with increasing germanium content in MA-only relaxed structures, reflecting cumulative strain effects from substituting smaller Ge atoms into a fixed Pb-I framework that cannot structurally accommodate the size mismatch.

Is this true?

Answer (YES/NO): YES